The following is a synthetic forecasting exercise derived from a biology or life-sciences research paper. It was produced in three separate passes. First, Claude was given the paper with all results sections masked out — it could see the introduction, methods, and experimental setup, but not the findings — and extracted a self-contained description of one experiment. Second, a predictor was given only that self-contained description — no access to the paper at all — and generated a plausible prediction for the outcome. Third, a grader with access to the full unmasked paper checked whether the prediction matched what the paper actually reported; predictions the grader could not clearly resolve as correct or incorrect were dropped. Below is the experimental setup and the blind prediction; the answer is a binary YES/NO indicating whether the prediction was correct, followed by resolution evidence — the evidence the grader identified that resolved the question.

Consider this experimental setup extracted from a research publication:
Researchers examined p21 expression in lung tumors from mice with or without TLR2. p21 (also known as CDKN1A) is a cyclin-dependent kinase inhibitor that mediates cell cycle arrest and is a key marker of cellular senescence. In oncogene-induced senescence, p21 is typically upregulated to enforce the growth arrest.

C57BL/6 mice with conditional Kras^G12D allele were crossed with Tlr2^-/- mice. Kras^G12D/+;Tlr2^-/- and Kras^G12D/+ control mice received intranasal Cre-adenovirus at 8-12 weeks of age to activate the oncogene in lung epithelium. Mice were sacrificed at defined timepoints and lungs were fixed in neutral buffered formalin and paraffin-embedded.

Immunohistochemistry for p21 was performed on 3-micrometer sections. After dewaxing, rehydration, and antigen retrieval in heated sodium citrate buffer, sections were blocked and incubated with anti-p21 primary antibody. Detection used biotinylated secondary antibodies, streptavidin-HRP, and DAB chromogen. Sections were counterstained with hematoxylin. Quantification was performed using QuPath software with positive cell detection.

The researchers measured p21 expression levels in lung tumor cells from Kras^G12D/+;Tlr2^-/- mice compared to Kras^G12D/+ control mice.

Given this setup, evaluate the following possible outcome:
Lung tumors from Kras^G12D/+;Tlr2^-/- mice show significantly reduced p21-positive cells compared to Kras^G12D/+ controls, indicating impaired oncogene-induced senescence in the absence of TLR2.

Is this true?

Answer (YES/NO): YES